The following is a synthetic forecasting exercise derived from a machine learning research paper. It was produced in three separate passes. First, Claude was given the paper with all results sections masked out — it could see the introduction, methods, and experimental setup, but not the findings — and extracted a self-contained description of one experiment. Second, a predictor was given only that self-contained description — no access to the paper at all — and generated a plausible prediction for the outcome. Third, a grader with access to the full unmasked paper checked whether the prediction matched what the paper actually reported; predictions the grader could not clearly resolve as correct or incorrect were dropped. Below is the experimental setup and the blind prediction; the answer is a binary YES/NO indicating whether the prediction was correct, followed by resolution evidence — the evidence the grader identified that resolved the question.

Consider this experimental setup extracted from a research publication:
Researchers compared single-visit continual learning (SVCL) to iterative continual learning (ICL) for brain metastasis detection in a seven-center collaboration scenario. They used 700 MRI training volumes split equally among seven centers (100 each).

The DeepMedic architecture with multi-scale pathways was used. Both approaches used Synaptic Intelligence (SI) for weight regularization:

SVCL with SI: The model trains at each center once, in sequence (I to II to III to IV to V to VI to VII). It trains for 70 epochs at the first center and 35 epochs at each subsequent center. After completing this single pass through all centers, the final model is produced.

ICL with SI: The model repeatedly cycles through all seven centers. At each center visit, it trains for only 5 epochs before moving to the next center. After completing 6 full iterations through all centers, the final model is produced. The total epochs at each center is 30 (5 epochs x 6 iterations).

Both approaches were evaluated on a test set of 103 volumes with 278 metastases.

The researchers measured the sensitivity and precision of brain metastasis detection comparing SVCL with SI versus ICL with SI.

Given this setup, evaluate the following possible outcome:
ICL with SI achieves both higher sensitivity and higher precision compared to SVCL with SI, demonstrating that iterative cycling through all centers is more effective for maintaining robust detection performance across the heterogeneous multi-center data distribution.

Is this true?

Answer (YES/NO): NO